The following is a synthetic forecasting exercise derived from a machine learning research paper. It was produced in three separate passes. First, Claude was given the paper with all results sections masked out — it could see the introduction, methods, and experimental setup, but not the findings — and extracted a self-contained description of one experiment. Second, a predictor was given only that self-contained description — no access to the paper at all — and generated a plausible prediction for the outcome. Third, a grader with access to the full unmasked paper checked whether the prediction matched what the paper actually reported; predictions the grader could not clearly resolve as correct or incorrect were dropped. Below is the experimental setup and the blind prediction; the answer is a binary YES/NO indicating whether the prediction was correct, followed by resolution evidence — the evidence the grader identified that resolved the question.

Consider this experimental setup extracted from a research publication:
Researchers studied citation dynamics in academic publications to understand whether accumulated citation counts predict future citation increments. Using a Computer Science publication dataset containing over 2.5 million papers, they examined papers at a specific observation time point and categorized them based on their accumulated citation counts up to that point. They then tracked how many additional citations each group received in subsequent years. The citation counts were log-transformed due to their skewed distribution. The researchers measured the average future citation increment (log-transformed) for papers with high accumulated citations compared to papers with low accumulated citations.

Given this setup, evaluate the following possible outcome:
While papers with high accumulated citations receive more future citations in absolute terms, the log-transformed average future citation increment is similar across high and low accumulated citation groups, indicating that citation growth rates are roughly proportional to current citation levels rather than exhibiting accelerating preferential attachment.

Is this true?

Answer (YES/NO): NO